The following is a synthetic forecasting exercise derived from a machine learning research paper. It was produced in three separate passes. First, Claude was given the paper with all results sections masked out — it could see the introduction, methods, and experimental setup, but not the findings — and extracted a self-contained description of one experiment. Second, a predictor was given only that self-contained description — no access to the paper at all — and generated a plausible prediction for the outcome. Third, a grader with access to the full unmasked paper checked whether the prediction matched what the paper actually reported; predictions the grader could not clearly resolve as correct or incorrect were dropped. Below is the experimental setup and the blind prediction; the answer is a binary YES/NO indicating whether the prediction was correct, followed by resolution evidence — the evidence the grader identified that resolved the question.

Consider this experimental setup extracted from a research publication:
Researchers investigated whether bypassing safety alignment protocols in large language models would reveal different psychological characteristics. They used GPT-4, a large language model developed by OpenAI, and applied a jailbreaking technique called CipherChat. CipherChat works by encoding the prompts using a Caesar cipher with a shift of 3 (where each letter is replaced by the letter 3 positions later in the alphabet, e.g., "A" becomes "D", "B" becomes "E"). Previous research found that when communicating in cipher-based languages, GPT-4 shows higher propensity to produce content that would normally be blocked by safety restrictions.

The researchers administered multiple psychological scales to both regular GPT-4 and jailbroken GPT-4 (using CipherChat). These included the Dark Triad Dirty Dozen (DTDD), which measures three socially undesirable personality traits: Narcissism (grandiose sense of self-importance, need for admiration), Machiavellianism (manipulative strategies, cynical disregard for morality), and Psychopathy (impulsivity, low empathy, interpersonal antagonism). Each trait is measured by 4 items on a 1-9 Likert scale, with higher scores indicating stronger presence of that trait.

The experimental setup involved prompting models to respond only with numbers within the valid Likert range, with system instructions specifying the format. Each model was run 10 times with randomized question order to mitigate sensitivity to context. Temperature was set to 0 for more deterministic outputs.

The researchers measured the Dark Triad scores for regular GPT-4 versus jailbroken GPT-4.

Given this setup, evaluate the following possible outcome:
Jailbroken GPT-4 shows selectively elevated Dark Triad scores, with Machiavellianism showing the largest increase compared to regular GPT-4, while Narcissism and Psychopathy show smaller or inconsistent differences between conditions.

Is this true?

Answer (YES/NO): NO